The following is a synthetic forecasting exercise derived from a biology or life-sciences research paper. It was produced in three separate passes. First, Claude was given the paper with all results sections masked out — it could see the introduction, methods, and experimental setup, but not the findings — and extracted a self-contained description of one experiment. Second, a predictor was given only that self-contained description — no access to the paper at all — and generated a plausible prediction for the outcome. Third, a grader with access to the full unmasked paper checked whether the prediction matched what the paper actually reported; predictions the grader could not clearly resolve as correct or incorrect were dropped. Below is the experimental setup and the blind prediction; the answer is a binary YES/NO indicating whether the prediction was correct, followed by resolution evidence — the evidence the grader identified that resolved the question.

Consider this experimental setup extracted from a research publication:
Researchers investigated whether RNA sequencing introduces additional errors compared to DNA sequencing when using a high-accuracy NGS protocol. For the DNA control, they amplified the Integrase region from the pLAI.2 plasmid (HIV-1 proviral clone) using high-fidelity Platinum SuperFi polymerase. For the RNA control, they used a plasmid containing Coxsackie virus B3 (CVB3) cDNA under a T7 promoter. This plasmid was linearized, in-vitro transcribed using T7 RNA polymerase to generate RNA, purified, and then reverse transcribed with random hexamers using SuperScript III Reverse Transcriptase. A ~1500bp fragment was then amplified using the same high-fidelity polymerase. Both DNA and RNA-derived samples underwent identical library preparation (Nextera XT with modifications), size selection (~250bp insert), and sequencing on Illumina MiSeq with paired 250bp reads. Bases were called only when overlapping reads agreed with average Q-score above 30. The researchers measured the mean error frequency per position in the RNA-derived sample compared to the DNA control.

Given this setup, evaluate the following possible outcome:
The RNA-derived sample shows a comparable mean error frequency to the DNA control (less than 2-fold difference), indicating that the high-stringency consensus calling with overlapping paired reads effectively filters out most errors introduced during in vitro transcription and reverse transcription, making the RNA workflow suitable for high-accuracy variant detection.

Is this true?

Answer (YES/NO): YES